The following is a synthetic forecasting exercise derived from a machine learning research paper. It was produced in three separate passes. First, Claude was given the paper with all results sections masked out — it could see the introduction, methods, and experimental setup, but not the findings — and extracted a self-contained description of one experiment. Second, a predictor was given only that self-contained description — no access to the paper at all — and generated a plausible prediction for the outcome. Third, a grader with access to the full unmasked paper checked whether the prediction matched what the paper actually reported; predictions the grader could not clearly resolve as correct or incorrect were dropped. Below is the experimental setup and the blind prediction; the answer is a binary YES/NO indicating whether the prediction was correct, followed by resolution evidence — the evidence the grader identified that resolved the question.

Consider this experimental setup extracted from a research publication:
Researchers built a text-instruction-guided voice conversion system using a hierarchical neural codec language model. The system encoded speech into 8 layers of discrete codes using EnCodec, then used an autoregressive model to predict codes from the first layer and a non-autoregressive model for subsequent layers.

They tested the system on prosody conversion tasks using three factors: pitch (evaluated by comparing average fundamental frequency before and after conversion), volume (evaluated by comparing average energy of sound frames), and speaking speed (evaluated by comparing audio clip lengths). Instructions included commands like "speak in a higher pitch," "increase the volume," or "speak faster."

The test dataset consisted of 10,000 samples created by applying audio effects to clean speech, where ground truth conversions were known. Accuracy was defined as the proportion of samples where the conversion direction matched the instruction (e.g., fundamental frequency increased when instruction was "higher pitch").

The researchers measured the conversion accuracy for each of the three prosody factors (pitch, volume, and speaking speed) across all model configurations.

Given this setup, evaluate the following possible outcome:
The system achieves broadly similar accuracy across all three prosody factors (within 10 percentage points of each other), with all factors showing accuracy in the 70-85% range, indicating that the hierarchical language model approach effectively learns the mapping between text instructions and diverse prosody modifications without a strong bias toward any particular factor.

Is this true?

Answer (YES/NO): NO